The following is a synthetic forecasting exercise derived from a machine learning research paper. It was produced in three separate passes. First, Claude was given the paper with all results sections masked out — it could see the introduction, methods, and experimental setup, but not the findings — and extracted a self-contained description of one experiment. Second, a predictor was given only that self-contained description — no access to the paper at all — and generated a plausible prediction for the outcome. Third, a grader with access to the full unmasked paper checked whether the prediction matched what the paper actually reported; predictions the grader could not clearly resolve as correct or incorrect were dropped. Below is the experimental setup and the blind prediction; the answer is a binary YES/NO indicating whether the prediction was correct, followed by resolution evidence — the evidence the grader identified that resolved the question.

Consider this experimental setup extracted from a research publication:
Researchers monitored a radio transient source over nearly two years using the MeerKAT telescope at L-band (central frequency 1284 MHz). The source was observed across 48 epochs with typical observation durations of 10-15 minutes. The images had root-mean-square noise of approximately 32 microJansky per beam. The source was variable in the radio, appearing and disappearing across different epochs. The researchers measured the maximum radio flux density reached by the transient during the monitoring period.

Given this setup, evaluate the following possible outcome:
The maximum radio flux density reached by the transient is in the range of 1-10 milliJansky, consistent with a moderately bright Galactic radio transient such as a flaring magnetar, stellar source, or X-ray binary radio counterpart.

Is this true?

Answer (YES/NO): NO